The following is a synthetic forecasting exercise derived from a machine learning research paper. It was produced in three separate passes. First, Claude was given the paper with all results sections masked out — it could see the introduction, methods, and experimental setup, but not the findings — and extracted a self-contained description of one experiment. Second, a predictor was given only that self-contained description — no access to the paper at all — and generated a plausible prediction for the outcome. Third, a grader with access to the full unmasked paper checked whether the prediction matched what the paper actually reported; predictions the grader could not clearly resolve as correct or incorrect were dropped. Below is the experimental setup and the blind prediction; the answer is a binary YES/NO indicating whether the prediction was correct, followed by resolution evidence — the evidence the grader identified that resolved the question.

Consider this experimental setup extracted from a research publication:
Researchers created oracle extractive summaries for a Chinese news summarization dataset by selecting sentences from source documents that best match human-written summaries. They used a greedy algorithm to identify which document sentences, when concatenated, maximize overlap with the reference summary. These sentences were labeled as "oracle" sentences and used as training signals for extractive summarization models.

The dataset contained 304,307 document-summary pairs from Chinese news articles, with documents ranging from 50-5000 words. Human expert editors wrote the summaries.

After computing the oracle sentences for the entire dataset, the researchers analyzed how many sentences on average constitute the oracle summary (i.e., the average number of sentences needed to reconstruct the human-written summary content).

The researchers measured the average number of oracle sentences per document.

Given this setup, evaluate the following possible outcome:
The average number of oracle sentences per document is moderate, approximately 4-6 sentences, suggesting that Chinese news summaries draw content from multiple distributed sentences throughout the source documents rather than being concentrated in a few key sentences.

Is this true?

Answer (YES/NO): NO